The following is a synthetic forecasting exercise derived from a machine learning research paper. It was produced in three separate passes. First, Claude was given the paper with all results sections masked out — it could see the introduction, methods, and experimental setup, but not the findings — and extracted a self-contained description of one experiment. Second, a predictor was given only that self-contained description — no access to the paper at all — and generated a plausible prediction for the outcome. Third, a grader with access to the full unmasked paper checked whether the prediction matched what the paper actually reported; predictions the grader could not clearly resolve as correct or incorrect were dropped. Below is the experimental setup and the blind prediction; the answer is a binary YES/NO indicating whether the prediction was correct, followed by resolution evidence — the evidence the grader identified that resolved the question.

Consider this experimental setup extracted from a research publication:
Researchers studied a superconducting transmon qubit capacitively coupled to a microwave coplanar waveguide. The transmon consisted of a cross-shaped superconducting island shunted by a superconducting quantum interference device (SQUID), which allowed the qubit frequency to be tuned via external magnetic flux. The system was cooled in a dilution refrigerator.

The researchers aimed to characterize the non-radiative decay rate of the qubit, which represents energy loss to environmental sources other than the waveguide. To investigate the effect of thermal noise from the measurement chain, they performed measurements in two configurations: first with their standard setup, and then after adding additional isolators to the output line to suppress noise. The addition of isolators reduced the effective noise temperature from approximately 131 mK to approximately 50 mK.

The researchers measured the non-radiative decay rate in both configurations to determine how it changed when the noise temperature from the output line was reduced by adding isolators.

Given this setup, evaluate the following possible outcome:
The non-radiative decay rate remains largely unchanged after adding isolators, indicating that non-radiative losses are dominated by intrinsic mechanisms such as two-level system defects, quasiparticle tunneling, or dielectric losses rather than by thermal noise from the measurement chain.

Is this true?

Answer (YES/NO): YES